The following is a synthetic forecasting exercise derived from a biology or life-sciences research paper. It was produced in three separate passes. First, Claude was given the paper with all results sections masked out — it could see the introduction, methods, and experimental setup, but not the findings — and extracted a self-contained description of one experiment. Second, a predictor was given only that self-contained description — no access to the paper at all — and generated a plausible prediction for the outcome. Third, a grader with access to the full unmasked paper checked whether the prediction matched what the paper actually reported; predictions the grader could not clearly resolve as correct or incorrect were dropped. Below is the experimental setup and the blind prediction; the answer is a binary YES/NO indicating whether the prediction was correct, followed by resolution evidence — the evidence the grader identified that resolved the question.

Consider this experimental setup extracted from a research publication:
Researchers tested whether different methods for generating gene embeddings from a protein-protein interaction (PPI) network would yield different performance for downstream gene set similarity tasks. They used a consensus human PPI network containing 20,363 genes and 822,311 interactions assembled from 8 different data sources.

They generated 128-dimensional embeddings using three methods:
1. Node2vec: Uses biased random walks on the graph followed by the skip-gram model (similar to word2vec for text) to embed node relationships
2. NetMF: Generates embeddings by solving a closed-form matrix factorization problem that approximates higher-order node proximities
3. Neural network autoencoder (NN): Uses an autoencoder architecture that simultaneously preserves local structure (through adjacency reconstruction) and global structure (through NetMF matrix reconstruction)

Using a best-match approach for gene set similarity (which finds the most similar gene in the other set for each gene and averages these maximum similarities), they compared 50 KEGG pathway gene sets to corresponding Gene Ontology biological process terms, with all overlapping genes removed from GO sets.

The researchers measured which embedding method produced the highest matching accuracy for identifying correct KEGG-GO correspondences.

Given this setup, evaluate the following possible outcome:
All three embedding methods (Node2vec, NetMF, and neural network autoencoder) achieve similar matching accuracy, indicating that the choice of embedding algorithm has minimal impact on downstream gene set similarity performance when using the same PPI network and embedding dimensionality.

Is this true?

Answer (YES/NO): YES